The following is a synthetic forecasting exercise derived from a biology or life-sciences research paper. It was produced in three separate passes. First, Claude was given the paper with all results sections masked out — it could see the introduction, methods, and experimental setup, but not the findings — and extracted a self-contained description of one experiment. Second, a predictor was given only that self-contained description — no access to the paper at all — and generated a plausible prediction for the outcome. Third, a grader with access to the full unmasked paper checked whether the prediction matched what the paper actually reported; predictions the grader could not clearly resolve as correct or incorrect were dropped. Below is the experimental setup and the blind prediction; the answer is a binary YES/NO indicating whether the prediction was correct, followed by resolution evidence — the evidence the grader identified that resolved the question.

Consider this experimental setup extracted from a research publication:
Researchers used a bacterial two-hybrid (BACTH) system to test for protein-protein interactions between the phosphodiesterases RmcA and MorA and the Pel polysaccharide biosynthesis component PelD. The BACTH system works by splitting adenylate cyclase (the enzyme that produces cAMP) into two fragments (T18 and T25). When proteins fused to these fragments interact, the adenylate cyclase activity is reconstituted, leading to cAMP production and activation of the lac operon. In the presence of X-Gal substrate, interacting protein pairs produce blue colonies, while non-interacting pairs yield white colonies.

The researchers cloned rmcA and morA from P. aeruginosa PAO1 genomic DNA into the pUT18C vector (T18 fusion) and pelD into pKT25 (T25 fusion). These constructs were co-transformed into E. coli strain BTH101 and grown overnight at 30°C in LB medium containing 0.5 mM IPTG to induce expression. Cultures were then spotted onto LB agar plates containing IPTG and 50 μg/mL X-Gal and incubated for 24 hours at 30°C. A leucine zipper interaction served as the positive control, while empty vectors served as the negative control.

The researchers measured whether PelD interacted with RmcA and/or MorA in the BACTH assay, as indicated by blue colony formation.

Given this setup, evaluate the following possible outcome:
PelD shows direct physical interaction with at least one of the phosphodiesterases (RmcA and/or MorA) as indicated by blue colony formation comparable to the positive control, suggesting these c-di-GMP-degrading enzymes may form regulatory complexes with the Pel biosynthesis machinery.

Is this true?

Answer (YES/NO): NO